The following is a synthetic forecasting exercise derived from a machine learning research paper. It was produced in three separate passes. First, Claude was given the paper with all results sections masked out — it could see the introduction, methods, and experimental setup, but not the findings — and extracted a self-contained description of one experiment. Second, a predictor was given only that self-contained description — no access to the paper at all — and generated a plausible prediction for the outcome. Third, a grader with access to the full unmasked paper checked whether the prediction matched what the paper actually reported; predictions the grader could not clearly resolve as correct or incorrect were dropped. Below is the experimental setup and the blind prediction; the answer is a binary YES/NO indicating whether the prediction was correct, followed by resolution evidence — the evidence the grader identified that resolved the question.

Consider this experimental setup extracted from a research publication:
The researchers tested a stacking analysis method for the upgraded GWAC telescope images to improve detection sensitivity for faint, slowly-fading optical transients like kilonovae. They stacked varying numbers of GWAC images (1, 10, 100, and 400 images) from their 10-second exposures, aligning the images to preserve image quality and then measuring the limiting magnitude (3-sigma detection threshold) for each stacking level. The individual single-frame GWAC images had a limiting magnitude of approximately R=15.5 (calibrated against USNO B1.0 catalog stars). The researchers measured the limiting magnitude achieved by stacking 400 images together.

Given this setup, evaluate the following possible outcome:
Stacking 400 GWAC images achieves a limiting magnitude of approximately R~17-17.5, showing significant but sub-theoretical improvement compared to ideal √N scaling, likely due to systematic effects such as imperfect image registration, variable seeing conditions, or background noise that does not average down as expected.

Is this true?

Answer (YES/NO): NO